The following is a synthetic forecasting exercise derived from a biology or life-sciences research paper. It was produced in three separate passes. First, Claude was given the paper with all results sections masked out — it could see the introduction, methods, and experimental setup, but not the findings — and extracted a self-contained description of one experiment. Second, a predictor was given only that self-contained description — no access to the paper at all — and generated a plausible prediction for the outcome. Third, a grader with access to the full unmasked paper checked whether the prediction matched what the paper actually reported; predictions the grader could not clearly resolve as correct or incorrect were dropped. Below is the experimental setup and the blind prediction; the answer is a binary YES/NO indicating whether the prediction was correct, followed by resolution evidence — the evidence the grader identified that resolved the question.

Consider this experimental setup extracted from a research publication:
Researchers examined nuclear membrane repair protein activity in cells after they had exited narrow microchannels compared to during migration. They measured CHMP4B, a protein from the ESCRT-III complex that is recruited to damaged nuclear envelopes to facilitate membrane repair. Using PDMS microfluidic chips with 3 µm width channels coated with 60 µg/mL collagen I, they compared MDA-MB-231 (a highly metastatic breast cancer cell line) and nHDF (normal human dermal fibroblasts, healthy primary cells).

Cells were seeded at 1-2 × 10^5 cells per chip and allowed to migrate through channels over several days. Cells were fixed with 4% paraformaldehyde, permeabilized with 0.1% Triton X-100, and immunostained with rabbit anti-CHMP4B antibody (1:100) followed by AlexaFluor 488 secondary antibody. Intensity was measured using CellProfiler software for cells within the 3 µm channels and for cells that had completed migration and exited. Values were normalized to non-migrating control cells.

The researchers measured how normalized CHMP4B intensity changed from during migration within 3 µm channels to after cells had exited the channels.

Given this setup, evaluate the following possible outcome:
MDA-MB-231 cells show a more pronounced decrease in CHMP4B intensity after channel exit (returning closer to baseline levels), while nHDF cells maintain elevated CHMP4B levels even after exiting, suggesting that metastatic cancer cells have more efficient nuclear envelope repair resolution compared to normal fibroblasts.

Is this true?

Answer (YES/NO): NO